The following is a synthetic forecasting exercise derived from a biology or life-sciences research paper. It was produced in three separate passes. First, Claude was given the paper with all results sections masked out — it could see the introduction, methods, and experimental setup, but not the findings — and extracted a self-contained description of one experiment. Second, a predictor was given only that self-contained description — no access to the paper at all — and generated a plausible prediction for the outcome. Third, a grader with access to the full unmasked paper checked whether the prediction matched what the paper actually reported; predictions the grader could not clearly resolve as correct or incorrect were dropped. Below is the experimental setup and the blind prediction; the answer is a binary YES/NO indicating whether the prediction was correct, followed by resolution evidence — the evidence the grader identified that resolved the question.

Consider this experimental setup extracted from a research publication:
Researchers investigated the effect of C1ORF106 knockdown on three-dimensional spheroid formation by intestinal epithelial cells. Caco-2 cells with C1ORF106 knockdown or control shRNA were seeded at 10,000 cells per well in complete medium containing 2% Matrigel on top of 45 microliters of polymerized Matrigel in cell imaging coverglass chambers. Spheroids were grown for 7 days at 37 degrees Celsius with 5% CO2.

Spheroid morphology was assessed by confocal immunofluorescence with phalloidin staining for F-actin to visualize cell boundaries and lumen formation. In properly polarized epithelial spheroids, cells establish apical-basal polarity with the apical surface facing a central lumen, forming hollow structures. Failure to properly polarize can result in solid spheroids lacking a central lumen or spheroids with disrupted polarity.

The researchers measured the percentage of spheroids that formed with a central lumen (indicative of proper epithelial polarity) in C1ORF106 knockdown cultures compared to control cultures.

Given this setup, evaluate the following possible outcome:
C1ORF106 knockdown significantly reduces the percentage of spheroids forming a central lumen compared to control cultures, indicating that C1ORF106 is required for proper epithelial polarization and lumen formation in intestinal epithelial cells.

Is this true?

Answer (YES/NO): YES